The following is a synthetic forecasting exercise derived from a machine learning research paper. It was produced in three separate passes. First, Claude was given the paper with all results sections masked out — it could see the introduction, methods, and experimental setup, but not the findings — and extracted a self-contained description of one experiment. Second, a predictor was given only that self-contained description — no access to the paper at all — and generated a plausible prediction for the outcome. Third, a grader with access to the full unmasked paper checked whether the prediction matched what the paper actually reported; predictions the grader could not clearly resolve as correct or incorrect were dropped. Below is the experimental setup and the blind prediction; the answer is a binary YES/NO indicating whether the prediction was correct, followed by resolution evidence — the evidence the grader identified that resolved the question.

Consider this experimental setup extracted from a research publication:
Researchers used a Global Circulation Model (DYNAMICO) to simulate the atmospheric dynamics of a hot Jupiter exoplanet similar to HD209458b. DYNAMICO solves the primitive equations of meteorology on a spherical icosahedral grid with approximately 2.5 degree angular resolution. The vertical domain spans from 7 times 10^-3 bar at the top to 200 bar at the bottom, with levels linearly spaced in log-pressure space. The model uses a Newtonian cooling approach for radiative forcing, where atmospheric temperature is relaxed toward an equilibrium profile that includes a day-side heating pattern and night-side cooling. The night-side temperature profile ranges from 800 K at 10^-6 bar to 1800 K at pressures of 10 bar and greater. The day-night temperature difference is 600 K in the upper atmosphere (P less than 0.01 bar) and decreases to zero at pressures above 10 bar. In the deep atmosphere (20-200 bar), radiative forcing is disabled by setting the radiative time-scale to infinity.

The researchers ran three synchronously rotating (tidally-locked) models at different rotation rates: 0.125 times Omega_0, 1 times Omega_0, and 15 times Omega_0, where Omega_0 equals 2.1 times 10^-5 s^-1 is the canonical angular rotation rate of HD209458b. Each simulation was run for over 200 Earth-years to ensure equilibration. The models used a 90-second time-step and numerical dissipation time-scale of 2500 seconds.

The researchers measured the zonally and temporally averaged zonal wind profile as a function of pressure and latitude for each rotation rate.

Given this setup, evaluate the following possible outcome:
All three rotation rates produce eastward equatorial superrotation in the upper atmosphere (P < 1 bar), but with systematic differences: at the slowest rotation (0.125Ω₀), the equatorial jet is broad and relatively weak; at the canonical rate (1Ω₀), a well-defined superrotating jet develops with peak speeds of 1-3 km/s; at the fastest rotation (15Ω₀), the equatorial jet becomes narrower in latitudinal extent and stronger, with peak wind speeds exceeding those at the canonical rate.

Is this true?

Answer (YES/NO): NO